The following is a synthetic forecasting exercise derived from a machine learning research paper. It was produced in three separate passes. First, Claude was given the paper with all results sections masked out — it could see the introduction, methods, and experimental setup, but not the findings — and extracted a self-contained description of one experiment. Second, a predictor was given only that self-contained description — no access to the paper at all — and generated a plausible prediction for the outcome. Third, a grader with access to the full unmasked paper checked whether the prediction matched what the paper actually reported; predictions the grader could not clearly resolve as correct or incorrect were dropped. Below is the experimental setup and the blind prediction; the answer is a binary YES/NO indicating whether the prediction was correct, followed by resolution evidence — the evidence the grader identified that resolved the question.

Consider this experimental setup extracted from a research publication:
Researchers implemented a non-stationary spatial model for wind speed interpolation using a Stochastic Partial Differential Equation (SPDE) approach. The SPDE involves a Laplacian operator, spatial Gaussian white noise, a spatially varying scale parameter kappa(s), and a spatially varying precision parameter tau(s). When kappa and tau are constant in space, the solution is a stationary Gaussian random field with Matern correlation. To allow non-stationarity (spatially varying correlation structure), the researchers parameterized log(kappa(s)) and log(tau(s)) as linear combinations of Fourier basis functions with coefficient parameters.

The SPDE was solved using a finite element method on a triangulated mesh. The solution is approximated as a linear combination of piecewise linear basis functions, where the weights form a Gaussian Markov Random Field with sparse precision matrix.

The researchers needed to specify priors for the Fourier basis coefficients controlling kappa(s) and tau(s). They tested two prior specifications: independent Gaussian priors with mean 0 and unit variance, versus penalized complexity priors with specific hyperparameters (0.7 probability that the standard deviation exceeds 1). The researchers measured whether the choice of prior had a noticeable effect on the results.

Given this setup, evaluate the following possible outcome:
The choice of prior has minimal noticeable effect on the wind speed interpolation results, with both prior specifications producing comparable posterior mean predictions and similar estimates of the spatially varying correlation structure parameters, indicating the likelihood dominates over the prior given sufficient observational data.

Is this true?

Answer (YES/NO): YES